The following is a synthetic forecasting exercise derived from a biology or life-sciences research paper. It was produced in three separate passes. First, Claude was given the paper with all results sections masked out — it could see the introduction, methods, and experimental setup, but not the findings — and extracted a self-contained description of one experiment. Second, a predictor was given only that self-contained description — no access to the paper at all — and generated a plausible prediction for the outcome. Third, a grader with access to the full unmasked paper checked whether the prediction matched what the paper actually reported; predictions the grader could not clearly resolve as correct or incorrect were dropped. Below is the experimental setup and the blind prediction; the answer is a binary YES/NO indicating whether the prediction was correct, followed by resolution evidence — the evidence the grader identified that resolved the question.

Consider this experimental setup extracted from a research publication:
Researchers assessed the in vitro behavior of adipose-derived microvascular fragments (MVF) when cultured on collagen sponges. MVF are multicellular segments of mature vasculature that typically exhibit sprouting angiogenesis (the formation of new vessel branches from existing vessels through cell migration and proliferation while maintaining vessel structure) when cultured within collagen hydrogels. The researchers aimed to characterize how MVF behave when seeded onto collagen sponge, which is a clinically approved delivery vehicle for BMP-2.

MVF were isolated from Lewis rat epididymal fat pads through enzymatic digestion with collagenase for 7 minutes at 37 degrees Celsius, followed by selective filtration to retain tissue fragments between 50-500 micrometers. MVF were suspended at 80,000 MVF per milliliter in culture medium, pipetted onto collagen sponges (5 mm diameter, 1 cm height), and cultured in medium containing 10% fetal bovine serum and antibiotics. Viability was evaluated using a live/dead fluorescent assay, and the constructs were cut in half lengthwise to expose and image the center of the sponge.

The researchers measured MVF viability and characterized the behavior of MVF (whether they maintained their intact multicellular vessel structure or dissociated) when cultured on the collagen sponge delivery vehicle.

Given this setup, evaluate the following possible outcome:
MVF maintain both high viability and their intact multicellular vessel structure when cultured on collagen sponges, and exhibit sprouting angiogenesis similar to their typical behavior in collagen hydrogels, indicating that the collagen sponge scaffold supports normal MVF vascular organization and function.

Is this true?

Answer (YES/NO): NO